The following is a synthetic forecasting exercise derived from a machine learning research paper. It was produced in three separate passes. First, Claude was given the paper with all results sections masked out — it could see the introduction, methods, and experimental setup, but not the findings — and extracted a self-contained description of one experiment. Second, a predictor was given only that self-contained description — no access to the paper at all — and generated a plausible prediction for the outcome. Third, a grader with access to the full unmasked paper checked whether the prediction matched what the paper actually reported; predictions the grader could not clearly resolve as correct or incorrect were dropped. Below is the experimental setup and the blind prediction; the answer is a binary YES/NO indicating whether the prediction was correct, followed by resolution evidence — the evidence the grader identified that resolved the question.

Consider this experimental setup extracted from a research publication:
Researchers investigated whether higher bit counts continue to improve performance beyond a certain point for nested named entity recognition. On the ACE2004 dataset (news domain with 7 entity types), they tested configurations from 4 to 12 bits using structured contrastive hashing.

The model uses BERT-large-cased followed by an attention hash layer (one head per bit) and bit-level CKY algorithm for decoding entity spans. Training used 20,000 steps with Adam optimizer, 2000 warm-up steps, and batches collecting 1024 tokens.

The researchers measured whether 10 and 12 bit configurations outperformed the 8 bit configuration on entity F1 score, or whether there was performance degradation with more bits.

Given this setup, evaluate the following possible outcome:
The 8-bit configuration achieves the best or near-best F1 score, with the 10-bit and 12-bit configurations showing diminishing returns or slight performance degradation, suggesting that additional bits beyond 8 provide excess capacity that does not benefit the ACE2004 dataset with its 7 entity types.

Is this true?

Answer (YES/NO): YES